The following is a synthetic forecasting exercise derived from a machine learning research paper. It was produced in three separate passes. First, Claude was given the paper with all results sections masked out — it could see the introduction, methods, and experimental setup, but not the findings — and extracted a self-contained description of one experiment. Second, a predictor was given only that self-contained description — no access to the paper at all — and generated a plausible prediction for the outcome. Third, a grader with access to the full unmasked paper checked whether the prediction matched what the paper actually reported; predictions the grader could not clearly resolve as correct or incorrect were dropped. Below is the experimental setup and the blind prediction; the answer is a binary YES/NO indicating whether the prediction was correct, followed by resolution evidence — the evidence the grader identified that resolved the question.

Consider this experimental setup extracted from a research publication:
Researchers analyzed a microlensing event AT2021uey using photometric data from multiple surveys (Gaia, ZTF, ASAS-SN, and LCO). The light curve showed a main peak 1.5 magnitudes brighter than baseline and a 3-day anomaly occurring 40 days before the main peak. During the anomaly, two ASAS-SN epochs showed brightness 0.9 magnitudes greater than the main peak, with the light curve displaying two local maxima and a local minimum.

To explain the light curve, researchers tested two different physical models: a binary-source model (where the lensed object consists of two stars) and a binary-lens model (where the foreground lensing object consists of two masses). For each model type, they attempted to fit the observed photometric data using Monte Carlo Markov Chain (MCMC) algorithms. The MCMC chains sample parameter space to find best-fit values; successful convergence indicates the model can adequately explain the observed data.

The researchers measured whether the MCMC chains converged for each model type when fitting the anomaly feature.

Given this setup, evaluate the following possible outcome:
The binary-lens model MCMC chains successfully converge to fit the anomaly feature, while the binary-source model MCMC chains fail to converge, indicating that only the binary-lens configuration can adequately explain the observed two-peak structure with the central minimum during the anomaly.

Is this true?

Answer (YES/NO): YES